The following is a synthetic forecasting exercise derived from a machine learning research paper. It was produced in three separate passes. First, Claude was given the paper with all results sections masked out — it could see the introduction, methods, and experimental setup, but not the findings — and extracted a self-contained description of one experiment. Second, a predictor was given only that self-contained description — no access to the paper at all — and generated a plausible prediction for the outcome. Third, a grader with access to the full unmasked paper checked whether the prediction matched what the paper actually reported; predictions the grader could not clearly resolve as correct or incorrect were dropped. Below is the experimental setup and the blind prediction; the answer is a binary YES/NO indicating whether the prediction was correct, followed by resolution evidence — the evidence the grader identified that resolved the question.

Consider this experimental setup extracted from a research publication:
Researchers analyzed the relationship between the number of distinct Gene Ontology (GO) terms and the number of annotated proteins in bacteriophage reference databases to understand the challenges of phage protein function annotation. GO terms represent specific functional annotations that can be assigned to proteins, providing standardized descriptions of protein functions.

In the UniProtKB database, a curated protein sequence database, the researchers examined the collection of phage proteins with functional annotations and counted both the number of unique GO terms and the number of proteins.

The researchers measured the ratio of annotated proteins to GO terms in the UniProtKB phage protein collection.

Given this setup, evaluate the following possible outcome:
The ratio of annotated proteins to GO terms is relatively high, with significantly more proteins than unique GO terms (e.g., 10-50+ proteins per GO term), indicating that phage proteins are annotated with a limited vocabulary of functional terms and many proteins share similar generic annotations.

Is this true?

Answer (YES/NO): NO